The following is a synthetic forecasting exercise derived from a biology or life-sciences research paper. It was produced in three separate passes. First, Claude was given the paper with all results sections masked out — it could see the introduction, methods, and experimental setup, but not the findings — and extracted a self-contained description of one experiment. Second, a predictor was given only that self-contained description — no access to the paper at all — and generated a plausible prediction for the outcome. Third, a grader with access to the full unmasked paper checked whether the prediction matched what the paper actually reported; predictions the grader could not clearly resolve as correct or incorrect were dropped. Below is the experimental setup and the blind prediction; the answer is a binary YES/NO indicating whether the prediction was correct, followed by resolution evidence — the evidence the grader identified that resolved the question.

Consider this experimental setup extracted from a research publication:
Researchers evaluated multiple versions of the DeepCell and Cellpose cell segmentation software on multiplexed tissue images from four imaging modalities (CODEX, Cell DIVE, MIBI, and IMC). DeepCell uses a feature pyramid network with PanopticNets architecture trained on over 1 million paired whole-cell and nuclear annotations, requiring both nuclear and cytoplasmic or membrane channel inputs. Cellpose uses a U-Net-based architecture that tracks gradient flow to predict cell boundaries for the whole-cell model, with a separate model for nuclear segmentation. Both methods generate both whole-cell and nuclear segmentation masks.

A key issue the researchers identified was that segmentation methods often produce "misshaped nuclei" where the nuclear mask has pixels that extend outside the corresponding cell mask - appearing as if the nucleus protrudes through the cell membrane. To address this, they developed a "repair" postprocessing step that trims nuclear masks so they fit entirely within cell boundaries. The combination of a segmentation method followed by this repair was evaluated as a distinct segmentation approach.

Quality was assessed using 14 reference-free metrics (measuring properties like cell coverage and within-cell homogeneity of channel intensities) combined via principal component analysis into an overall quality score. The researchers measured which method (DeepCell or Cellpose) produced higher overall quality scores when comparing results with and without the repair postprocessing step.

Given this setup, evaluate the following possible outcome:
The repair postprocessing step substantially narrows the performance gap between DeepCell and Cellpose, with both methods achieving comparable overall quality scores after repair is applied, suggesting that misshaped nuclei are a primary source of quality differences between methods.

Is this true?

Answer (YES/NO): NO